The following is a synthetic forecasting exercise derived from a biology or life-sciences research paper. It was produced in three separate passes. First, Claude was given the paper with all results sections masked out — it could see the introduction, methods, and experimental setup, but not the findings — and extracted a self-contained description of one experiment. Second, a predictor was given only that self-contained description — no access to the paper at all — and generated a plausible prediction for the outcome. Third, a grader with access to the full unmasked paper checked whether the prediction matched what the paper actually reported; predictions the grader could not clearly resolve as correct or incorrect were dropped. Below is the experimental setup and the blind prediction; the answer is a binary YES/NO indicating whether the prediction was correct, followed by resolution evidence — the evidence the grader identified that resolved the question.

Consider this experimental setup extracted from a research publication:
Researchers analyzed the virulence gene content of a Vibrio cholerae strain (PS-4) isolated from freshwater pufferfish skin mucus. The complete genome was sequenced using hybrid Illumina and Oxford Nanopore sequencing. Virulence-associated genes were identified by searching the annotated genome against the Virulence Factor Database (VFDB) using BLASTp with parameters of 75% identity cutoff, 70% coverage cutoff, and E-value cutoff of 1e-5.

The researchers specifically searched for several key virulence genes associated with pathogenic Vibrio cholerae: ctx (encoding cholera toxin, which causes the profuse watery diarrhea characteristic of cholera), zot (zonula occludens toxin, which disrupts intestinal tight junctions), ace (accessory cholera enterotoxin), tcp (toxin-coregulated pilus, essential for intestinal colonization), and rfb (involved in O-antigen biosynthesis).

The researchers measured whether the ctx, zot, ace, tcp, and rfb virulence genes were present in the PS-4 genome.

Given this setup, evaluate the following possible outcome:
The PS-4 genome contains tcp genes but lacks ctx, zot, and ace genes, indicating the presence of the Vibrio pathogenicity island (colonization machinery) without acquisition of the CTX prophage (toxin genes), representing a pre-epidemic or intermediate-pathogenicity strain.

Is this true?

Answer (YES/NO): NO